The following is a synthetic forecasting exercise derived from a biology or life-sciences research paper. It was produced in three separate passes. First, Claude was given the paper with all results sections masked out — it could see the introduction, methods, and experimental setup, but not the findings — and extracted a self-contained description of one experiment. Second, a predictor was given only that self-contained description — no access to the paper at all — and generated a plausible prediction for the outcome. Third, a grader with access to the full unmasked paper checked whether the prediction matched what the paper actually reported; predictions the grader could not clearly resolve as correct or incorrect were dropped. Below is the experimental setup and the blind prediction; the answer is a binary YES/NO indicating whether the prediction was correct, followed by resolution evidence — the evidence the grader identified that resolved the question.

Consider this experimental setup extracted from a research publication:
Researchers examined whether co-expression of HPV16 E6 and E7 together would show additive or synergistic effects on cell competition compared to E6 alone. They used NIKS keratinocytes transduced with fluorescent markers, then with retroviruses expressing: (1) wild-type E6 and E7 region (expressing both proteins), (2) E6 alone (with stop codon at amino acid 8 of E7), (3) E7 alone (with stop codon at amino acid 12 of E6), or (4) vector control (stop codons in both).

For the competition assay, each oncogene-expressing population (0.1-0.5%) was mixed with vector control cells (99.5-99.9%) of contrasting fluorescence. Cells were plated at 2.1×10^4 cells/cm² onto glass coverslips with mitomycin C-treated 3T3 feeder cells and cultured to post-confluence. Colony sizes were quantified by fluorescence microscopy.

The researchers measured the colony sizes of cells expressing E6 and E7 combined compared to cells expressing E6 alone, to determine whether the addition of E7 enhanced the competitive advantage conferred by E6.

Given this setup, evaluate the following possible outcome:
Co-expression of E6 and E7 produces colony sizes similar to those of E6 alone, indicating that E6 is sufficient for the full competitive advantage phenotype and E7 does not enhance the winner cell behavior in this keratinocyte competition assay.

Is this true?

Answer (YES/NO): YES